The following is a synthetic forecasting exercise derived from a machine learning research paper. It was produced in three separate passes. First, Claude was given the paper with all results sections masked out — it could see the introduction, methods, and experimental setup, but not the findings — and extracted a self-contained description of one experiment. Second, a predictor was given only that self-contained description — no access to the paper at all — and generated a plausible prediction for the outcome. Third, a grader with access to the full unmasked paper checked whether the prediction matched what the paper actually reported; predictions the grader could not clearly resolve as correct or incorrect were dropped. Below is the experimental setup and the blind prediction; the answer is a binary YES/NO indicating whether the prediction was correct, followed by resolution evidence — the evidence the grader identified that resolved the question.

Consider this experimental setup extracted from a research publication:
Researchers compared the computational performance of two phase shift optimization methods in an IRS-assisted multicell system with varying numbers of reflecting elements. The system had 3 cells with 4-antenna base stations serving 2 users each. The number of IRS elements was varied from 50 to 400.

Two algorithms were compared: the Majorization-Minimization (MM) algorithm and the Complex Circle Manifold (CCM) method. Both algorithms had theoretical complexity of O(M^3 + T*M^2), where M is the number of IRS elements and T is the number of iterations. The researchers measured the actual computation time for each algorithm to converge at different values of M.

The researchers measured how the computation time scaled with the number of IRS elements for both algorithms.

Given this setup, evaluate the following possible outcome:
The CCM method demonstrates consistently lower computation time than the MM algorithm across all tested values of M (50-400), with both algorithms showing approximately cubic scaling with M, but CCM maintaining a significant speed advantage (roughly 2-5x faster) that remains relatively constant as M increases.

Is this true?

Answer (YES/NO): NO